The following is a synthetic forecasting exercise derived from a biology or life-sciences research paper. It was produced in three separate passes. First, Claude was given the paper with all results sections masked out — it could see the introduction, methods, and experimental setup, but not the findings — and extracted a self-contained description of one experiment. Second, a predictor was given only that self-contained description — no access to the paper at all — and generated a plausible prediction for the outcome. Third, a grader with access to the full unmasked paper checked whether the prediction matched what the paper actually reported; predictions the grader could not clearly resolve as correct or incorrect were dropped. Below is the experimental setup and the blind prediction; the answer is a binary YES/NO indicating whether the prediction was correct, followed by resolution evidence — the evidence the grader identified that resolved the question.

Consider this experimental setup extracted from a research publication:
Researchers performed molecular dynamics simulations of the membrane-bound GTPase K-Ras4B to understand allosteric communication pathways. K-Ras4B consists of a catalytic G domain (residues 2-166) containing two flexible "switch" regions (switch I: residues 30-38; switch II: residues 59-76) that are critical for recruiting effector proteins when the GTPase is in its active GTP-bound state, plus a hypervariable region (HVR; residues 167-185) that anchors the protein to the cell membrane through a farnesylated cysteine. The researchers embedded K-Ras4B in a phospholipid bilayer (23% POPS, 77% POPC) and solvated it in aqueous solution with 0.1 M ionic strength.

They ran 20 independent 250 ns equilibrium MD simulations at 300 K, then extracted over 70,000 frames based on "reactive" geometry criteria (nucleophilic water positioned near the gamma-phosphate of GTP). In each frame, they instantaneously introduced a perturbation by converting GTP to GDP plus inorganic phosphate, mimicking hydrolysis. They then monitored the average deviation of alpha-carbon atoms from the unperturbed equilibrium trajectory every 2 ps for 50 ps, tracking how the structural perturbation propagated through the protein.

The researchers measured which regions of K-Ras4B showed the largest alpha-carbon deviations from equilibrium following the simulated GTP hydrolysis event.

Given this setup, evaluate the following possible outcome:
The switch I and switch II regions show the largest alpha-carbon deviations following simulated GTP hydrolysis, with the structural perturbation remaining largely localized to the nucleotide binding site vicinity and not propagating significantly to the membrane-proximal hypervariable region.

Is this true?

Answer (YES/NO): YES